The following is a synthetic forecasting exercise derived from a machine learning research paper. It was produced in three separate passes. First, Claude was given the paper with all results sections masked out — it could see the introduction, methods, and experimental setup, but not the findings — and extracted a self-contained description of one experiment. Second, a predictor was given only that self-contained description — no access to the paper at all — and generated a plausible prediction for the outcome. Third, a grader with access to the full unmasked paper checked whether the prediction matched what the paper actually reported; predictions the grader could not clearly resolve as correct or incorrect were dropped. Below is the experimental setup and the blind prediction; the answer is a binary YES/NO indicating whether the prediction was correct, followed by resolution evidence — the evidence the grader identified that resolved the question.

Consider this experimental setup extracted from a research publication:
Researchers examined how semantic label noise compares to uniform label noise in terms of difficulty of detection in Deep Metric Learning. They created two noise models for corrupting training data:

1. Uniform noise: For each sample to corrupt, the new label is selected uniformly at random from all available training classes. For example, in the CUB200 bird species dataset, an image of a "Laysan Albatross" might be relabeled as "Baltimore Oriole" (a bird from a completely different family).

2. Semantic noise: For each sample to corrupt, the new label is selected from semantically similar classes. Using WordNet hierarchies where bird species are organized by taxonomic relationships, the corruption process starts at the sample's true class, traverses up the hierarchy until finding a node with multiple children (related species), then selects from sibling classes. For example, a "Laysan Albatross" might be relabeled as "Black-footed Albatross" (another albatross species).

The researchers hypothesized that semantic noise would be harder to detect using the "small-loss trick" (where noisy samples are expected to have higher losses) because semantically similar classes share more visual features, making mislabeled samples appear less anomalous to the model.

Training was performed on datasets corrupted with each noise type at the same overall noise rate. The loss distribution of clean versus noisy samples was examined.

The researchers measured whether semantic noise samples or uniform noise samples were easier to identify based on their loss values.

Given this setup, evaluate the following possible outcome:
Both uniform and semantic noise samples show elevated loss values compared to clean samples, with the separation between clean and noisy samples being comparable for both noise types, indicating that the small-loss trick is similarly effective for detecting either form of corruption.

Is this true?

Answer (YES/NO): NO